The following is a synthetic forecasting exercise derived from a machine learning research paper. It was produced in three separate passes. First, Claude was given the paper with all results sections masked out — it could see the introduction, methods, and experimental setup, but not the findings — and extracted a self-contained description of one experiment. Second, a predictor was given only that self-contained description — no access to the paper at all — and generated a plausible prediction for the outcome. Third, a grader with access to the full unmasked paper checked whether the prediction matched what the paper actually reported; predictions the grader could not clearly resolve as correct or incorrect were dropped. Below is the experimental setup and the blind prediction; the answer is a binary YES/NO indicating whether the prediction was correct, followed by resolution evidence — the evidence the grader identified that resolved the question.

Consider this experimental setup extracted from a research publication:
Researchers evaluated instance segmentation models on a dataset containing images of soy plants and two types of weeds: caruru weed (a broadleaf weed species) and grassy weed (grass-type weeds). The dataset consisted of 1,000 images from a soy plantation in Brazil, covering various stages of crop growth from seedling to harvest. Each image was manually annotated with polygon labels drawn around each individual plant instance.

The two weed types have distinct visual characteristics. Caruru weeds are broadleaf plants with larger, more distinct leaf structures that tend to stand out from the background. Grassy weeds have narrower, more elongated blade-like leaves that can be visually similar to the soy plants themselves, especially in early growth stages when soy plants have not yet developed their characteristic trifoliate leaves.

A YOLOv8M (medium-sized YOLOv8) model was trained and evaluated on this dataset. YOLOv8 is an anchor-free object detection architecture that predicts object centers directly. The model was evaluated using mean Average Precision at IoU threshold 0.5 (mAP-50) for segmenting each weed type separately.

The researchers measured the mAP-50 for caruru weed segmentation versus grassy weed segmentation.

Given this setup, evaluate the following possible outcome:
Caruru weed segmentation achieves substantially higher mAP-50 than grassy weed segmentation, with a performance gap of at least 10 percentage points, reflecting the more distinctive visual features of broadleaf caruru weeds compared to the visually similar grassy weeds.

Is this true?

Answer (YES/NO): NO